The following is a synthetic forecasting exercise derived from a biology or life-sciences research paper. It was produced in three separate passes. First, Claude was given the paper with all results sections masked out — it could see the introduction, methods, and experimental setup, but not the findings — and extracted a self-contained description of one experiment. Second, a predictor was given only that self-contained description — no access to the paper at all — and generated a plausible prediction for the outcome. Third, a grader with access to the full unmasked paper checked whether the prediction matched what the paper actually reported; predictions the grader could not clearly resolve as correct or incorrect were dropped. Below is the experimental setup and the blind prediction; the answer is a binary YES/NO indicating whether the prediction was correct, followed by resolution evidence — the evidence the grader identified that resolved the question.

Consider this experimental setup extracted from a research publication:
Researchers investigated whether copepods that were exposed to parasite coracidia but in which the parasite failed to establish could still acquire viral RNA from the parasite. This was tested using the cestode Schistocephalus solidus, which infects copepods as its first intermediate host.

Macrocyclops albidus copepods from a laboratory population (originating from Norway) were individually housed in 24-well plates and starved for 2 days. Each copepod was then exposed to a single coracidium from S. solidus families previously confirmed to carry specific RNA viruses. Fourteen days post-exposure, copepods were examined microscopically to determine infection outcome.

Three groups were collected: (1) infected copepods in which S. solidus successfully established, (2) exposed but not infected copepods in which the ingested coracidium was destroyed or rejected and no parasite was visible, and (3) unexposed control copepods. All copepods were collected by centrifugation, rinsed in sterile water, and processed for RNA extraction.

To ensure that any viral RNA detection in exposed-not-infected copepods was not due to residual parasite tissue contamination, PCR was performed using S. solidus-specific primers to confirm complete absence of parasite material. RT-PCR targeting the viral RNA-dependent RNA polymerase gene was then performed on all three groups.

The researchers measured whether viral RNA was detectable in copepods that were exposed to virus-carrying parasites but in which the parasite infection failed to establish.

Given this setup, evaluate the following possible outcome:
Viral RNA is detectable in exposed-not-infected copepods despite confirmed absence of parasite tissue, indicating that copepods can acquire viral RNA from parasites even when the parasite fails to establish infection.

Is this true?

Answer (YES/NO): YES